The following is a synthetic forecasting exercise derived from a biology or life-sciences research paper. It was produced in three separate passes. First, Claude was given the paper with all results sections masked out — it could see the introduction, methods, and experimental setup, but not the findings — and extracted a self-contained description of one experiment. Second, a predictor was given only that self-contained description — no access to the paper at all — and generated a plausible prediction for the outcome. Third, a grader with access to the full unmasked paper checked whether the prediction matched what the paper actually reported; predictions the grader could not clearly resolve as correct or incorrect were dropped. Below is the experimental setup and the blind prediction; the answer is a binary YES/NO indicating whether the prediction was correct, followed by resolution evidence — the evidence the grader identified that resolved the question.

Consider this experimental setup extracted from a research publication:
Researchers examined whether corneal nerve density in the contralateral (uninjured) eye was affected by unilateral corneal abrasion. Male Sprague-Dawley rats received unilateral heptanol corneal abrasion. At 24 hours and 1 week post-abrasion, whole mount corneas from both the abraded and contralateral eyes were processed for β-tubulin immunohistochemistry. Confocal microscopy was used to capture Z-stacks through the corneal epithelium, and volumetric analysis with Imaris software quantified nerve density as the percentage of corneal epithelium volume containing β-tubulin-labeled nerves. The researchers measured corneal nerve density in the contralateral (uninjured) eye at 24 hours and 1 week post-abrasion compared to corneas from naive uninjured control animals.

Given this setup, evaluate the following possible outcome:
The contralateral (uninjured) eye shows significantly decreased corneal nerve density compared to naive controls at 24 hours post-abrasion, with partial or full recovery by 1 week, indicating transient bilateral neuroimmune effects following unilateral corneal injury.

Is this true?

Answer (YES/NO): YES